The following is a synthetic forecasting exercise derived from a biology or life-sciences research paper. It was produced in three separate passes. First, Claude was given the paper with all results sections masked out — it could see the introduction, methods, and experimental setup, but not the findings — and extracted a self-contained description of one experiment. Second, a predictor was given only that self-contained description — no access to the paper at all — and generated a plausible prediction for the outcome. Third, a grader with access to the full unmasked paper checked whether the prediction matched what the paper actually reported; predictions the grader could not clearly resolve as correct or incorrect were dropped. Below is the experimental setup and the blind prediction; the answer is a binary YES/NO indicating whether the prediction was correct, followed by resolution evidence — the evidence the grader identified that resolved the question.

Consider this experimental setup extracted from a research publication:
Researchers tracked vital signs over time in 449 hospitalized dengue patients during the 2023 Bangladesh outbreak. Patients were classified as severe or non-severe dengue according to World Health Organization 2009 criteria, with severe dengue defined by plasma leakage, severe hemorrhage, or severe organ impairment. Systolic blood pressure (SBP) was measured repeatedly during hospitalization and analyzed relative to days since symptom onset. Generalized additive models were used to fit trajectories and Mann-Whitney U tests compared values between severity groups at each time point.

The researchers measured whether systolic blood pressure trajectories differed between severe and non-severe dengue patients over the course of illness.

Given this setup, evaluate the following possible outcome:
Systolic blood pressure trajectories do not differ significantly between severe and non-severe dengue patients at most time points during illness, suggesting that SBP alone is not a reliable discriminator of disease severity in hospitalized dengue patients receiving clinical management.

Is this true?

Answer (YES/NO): NO